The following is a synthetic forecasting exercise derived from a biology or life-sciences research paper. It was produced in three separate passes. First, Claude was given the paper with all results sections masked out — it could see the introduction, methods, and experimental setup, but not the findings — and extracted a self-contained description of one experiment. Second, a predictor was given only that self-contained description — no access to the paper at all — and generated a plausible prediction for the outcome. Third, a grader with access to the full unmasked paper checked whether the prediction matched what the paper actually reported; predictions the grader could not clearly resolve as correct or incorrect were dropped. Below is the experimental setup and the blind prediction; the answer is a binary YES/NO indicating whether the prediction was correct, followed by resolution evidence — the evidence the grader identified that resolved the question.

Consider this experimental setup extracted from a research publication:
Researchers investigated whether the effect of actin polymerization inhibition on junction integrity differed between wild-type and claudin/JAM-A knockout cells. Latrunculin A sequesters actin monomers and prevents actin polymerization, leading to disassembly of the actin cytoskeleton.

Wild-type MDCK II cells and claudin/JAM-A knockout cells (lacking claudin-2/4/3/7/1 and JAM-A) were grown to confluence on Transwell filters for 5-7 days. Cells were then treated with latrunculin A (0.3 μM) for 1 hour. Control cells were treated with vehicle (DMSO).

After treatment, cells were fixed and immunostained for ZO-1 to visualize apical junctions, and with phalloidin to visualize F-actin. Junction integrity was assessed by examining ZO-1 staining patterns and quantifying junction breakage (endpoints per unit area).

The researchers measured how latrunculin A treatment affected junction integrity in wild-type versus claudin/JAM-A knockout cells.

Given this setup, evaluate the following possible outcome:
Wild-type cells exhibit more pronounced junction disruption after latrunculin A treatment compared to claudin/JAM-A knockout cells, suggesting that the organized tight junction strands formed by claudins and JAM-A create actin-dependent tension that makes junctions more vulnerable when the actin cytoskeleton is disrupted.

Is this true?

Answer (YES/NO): NO